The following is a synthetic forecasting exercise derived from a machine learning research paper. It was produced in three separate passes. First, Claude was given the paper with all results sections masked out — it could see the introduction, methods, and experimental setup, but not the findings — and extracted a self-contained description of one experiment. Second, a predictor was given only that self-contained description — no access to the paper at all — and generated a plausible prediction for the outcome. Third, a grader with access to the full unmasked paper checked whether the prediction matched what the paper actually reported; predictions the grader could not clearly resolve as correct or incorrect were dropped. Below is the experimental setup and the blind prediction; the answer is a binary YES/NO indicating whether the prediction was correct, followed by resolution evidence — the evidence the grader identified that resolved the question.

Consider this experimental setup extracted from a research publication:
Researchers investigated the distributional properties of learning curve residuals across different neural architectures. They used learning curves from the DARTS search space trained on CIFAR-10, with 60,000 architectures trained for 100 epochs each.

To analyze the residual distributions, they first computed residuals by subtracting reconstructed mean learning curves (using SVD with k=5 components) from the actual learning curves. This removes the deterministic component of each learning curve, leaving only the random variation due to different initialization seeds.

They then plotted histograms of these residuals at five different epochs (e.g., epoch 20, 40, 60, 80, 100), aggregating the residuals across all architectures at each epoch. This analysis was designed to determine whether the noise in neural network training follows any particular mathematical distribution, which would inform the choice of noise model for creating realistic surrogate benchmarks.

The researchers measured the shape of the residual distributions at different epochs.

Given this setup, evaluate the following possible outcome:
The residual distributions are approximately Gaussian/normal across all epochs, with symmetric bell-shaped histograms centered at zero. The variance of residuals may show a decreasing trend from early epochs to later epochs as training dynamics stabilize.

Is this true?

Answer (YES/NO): YES